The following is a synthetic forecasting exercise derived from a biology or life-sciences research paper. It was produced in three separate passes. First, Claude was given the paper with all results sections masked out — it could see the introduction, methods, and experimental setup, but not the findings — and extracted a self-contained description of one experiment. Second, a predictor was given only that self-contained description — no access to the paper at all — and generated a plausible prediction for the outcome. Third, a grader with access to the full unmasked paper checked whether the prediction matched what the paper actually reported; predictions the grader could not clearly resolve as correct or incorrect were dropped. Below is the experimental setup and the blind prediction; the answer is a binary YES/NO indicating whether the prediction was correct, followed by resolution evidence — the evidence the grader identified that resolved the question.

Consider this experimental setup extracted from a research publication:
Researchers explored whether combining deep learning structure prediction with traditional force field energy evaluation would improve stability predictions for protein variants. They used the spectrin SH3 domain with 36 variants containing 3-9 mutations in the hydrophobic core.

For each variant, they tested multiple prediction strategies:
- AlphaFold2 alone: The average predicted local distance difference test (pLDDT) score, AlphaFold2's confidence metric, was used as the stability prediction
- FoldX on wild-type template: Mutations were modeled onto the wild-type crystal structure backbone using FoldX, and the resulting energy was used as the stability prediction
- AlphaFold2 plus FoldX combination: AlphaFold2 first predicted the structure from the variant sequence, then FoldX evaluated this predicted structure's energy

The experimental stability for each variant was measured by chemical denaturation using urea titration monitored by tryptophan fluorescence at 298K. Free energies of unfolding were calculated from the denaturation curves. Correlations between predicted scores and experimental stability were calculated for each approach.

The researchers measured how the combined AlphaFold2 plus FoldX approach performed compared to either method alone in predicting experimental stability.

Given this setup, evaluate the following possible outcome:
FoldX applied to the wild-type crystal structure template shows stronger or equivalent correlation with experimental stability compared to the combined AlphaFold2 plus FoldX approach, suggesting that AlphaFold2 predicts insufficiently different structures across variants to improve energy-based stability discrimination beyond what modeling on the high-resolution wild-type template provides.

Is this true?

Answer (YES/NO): NO